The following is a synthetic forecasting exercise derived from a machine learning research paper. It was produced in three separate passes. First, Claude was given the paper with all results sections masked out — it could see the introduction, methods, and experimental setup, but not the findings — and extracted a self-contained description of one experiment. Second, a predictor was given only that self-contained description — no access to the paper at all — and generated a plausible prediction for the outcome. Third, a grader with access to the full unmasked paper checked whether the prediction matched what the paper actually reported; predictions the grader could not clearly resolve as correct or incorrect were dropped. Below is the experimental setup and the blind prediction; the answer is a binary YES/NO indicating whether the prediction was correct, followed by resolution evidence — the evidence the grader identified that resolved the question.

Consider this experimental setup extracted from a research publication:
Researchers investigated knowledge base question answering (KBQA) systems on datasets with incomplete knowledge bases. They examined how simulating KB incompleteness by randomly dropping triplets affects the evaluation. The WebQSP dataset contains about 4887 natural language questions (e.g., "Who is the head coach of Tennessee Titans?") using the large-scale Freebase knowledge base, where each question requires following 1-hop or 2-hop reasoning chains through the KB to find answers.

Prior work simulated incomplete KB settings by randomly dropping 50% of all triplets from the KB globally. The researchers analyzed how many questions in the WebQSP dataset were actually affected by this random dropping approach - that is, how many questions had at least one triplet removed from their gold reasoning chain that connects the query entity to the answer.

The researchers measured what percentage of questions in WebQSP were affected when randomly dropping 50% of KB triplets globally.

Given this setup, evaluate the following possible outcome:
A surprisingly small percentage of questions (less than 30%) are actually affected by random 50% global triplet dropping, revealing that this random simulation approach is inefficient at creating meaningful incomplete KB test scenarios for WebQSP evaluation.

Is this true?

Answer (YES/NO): YES